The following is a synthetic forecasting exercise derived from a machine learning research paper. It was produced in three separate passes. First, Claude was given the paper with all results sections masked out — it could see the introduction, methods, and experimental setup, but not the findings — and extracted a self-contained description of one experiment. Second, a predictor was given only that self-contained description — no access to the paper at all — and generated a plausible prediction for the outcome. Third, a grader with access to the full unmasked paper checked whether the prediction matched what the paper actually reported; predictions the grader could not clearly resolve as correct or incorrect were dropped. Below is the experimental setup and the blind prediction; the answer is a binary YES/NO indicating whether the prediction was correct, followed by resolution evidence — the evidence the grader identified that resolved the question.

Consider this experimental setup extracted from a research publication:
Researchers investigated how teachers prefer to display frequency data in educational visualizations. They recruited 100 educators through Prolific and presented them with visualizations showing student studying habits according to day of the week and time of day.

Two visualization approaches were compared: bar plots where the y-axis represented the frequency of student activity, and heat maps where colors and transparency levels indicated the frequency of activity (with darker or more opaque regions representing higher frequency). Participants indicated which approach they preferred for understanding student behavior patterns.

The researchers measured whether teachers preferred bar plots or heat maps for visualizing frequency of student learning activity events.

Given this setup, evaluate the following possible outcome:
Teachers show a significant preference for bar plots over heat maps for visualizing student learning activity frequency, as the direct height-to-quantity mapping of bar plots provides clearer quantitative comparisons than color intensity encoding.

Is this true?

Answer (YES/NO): YES